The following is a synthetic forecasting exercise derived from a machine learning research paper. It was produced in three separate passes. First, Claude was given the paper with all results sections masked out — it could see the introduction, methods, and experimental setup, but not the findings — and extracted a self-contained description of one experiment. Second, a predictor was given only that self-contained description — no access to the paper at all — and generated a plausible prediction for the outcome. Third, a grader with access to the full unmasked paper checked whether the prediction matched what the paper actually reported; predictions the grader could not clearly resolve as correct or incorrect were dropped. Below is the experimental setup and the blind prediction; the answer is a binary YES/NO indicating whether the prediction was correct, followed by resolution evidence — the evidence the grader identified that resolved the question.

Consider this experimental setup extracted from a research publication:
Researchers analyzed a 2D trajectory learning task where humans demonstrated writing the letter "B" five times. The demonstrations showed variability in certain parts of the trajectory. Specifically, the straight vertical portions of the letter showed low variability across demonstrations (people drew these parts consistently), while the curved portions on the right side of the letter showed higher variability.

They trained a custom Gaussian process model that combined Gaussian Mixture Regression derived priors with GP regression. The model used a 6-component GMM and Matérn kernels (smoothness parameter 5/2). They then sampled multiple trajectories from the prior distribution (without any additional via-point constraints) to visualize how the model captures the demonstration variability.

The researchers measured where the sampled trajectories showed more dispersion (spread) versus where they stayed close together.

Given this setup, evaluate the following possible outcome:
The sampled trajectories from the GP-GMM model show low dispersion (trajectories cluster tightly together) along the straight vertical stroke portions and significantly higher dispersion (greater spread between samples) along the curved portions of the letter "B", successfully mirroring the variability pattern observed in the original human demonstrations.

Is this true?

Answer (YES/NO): YES